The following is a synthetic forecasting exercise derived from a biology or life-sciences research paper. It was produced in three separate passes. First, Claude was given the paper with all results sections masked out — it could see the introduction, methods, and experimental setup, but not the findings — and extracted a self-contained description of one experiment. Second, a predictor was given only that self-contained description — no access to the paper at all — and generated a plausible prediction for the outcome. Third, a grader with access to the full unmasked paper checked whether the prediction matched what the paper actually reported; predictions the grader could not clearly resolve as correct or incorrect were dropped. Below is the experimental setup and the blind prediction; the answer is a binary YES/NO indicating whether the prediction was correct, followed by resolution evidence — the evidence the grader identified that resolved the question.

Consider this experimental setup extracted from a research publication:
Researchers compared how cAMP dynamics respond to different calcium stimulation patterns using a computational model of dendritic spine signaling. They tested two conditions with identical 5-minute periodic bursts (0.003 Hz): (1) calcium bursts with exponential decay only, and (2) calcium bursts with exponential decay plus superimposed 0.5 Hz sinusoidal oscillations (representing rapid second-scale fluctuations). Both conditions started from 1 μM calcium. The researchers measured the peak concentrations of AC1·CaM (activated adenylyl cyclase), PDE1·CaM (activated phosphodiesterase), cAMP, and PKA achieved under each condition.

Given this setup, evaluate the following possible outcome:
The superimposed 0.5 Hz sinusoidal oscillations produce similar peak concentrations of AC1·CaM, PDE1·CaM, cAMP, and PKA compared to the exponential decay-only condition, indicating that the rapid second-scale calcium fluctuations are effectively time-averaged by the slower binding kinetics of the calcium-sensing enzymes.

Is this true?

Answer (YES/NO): NO